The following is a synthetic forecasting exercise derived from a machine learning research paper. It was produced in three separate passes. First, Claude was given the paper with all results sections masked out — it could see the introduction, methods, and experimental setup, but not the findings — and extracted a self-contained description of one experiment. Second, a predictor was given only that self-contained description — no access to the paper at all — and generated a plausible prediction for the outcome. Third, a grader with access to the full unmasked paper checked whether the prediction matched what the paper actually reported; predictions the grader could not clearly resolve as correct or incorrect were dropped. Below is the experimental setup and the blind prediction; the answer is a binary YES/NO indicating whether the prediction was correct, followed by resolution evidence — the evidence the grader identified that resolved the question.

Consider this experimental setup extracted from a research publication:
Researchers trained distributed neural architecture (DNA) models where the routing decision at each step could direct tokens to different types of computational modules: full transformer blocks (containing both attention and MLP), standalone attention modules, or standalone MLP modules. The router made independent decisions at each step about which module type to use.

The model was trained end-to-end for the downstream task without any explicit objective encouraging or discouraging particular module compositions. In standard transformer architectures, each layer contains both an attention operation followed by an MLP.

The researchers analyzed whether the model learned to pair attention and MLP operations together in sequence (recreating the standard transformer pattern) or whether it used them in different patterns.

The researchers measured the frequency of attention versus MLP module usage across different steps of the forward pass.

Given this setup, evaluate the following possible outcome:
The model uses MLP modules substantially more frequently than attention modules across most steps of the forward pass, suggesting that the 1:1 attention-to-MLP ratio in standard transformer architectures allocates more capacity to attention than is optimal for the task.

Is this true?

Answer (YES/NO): NO